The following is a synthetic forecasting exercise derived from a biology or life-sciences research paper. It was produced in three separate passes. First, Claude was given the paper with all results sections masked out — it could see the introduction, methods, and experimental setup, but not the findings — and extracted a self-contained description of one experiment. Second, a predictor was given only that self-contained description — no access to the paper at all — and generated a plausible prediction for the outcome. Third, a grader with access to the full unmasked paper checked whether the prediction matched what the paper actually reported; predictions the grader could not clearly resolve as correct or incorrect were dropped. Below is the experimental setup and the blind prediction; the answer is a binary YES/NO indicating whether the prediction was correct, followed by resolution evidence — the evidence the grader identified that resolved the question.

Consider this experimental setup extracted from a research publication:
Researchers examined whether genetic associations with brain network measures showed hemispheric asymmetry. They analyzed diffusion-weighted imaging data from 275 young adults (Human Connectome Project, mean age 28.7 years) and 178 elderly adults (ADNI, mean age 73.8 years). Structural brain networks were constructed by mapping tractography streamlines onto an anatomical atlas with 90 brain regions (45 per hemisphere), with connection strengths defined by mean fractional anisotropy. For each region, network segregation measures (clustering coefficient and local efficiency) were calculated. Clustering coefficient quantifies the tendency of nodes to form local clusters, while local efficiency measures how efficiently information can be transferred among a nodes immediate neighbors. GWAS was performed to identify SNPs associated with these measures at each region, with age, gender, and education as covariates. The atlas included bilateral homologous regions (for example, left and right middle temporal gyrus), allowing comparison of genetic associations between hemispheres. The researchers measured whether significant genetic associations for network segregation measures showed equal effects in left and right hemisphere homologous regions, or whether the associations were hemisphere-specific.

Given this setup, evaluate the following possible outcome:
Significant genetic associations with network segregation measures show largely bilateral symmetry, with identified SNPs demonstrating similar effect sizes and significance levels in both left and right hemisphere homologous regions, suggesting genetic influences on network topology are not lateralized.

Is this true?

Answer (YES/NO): NO